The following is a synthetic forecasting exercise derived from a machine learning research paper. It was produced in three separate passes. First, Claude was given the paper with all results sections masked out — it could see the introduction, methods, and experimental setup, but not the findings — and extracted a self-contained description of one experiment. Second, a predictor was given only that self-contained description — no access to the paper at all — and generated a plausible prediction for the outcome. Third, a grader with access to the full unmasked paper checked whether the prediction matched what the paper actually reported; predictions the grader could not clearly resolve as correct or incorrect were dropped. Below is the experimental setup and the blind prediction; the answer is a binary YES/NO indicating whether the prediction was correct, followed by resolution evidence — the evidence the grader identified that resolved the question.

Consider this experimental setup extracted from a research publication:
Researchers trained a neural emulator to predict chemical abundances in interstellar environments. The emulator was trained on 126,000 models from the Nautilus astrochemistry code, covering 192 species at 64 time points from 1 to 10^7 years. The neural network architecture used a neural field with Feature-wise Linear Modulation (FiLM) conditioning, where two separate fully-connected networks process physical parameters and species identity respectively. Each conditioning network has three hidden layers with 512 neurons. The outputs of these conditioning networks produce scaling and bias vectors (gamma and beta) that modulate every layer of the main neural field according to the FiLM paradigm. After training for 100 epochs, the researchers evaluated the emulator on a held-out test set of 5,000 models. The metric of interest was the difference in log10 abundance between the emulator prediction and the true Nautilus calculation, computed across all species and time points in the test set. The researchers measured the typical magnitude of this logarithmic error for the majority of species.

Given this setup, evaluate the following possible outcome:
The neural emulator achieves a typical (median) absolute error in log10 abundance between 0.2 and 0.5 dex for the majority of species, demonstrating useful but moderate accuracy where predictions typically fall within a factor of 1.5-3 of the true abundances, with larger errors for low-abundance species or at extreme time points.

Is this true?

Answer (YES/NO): NO